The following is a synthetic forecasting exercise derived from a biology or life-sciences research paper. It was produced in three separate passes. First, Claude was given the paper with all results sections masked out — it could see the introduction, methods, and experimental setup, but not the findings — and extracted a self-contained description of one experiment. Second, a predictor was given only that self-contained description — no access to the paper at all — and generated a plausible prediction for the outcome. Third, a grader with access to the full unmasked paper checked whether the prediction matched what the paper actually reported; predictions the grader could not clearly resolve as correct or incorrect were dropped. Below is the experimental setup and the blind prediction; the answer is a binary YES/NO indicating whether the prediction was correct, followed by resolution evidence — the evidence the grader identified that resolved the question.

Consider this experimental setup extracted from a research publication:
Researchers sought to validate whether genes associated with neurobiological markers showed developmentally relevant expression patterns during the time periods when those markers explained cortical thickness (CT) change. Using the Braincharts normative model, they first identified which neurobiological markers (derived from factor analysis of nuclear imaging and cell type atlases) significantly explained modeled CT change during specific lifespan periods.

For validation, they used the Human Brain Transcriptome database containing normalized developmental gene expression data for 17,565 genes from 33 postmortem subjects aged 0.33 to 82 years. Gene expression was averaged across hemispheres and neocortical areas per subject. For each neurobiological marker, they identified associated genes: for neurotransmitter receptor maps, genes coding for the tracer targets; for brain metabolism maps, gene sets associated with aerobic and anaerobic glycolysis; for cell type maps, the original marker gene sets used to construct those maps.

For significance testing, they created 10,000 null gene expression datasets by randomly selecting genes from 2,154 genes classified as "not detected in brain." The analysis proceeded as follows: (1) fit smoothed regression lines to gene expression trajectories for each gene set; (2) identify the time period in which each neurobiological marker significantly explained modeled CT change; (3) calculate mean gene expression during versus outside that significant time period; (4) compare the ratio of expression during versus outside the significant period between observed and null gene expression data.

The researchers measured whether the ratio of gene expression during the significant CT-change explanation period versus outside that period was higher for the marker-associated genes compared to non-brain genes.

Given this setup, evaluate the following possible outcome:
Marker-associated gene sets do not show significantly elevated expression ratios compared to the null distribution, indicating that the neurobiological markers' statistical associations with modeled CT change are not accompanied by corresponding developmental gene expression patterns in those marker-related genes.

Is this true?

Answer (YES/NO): NO